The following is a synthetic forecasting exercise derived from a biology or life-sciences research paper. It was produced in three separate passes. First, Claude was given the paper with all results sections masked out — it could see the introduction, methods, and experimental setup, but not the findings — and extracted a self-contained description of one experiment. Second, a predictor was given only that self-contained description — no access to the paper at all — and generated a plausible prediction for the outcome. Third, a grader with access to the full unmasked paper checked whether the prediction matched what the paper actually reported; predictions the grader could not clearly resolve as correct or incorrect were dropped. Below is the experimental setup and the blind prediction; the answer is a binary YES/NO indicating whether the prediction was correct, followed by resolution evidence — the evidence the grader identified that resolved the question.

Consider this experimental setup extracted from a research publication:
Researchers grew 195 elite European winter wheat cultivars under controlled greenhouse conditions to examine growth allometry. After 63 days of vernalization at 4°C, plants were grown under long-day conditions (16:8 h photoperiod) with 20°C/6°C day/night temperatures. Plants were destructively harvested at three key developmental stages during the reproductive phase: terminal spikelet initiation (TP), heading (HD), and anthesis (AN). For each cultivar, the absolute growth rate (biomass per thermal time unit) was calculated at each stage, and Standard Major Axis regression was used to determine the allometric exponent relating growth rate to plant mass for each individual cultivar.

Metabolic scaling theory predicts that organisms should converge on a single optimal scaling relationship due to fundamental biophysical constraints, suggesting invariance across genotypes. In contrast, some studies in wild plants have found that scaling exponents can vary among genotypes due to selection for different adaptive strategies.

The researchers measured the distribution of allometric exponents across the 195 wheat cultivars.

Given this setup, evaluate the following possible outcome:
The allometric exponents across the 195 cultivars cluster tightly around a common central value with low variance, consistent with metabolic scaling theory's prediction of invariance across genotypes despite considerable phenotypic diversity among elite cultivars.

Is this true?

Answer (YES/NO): NO